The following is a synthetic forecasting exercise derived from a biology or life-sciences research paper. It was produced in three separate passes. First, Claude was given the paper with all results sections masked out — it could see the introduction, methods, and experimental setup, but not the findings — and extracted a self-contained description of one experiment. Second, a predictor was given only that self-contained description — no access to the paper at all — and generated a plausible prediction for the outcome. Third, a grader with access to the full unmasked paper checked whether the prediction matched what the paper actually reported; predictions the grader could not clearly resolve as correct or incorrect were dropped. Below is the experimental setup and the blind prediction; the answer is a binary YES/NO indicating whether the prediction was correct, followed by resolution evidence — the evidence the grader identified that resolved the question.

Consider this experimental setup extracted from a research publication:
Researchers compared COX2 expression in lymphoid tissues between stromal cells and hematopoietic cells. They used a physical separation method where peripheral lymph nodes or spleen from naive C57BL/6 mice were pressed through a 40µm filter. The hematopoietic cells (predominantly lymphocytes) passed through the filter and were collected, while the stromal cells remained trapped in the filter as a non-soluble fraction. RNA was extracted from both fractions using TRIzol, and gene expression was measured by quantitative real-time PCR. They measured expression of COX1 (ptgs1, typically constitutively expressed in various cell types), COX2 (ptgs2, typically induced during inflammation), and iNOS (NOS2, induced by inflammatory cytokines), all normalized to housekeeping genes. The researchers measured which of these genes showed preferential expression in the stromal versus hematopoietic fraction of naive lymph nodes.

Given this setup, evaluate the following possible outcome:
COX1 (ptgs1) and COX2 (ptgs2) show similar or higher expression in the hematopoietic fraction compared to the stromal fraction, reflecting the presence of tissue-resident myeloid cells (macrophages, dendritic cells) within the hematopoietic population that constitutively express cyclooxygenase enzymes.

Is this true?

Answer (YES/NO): NO